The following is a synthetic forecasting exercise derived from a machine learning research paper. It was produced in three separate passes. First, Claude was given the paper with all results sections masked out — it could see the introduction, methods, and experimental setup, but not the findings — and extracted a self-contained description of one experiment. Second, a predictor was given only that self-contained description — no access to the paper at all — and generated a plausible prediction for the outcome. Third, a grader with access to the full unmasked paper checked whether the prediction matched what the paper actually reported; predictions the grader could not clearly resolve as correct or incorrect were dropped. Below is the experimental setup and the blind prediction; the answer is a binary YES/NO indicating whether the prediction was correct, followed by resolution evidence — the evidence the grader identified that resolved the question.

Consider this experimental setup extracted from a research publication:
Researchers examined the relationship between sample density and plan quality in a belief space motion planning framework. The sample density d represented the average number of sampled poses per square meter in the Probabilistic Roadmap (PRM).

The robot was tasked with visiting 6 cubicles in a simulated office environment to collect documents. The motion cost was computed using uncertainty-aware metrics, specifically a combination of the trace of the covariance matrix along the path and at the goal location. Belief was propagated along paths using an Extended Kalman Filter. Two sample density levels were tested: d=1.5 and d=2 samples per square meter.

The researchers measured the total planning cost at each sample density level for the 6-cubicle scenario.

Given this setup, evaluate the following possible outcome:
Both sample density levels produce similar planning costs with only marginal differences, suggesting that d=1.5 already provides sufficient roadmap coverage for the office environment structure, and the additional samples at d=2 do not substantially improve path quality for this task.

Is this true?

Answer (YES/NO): YES